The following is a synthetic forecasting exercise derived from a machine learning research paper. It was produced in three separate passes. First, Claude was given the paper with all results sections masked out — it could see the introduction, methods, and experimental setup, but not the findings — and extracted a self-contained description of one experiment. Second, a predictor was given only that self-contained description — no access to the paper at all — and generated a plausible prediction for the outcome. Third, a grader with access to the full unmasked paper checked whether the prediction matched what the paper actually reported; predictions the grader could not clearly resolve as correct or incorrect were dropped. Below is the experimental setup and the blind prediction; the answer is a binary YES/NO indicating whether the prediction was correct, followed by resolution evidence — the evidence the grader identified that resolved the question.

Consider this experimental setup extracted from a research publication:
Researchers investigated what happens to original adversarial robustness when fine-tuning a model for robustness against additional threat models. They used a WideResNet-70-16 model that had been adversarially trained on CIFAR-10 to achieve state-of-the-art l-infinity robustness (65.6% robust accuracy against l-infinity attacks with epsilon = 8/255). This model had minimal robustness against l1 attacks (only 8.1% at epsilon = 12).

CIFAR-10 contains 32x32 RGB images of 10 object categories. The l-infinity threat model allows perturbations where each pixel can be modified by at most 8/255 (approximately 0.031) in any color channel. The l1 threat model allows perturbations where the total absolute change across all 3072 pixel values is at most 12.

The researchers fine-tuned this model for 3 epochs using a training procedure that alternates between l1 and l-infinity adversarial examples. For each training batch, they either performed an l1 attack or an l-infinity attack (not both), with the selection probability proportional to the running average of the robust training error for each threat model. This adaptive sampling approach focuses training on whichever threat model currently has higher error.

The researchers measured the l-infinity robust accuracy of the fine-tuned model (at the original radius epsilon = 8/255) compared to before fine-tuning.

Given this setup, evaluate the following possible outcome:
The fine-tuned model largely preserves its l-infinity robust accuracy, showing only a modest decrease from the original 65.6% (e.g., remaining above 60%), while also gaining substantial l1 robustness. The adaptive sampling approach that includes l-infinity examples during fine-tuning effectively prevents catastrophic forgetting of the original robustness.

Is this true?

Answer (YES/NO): NO